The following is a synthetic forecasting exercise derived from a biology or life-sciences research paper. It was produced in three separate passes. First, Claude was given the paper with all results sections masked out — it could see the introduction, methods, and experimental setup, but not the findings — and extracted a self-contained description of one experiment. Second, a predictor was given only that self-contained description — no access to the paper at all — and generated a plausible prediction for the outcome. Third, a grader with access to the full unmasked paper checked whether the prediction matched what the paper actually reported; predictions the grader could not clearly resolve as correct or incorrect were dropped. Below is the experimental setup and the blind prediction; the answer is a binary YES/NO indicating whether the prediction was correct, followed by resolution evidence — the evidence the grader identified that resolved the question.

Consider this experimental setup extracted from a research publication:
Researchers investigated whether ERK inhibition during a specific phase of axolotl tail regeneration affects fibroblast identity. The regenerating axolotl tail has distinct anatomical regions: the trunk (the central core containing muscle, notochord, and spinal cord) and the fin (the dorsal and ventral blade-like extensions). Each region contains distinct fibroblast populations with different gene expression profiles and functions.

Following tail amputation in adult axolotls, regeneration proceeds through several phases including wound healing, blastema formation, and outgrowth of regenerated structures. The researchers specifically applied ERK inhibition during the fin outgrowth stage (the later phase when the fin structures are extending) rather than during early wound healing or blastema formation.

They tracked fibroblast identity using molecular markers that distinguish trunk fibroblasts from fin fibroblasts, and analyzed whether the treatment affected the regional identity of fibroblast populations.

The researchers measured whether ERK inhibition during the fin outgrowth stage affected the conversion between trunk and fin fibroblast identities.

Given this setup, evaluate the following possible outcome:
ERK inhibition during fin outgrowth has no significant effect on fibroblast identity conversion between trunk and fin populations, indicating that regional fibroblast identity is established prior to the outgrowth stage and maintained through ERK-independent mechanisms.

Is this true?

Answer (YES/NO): NO